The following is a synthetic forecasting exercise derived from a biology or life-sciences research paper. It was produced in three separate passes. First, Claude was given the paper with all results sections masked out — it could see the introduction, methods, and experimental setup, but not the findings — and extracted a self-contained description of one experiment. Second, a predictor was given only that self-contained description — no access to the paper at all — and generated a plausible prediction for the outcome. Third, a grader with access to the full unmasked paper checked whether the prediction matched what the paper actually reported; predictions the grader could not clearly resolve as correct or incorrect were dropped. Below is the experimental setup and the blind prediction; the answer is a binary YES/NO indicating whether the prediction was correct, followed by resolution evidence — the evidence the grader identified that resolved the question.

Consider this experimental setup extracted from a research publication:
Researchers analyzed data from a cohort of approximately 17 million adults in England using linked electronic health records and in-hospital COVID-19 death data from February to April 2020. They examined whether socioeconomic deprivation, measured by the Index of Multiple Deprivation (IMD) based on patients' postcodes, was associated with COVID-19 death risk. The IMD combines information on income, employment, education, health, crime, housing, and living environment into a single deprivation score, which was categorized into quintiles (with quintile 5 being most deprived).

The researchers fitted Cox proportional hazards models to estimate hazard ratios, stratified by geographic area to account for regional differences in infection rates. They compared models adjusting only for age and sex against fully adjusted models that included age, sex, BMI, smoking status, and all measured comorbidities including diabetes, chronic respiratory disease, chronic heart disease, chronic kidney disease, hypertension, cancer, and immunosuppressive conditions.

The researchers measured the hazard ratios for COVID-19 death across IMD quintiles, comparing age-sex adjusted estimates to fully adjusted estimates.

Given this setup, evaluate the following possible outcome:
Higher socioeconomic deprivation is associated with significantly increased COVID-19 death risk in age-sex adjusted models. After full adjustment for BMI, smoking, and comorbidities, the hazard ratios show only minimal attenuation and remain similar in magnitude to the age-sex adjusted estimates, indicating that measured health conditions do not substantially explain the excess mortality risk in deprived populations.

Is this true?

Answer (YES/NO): YES